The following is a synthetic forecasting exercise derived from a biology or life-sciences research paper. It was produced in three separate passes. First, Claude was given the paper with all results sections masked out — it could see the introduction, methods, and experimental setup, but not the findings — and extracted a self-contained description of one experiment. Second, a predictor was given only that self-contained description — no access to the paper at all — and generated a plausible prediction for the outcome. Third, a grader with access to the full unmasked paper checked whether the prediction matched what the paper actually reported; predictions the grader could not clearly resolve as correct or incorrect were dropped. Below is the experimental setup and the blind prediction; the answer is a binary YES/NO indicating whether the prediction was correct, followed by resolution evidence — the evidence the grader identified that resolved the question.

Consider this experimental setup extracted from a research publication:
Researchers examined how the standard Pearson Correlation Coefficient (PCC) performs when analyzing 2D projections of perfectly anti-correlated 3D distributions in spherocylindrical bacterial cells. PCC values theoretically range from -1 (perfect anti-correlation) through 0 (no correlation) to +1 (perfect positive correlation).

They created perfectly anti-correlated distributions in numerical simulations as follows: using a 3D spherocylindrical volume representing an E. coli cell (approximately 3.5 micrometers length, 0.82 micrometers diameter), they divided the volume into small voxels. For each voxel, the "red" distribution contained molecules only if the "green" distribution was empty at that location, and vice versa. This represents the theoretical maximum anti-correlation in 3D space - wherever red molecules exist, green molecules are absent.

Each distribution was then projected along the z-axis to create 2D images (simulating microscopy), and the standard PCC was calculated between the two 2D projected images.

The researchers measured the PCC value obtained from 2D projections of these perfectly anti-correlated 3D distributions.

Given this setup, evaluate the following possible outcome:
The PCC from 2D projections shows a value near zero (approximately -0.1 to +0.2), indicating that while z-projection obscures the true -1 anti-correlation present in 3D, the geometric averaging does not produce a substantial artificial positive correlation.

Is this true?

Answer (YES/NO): NO